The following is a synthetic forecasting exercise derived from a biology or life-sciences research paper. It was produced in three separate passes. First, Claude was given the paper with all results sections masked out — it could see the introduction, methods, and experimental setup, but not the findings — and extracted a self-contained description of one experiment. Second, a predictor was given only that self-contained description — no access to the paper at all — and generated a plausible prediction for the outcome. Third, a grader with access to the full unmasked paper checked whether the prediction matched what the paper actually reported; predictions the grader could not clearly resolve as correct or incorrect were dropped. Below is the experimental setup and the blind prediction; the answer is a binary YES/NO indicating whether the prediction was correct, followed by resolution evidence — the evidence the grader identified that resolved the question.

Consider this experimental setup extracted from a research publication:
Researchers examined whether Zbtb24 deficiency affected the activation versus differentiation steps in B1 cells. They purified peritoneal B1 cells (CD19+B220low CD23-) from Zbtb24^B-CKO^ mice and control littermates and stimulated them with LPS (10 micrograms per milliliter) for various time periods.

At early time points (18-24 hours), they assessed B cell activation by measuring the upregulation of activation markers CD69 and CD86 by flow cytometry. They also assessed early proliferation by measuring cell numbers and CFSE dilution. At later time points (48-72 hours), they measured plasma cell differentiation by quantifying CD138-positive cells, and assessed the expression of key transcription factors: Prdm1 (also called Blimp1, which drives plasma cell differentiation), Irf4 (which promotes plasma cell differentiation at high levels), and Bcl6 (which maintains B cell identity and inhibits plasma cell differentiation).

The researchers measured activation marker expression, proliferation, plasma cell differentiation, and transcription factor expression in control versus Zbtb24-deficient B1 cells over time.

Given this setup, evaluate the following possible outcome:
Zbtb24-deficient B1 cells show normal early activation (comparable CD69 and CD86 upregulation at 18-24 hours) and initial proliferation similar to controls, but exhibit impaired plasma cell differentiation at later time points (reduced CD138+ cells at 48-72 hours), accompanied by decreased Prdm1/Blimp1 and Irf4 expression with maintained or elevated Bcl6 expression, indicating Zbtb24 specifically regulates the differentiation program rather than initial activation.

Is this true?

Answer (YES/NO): YES